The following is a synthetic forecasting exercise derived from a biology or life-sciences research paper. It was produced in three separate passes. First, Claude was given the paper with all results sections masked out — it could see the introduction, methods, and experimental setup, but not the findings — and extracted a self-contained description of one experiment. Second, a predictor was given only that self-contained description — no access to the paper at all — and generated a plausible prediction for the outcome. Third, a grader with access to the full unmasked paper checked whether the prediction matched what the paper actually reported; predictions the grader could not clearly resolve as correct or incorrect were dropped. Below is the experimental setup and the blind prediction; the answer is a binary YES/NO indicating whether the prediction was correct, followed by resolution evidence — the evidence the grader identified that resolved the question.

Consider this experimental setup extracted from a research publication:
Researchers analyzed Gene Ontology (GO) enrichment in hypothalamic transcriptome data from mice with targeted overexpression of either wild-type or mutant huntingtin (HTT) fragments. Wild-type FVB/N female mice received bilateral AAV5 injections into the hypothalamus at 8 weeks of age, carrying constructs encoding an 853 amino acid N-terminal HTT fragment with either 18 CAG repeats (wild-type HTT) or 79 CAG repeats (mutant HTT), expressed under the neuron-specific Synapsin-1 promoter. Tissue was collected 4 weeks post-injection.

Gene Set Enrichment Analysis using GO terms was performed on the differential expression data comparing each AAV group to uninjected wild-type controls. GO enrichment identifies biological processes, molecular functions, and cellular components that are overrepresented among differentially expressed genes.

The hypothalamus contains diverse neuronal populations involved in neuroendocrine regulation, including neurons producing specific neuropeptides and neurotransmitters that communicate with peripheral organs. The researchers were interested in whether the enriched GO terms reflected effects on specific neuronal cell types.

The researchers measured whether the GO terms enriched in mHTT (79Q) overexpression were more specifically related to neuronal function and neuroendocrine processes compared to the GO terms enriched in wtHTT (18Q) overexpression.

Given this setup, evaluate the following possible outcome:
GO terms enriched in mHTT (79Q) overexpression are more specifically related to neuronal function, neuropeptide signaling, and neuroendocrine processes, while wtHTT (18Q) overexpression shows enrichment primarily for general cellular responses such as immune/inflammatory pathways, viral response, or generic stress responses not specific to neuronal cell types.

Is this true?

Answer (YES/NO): NO